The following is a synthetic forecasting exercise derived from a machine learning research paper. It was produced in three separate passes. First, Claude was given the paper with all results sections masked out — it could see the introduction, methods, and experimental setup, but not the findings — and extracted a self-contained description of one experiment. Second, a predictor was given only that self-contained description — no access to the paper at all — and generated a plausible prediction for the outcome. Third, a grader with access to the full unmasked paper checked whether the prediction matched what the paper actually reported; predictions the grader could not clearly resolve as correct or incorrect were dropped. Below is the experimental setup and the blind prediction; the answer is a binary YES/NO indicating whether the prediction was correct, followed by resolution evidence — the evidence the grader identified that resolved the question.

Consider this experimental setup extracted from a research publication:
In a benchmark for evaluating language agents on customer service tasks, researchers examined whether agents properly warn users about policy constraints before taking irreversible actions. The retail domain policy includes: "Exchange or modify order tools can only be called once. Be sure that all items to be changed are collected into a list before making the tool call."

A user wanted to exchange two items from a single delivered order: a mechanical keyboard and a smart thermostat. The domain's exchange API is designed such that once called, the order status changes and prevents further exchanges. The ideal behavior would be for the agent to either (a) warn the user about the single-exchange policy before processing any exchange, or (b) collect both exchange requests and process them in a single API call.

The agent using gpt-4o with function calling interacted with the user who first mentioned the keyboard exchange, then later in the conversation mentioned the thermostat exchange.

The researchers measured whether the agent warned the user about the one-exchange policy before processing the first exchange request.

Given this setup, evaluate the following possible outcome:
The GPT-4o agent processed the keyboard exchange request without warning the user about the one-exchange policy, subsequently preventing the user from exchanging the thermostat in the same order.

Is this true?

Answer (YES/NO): YES